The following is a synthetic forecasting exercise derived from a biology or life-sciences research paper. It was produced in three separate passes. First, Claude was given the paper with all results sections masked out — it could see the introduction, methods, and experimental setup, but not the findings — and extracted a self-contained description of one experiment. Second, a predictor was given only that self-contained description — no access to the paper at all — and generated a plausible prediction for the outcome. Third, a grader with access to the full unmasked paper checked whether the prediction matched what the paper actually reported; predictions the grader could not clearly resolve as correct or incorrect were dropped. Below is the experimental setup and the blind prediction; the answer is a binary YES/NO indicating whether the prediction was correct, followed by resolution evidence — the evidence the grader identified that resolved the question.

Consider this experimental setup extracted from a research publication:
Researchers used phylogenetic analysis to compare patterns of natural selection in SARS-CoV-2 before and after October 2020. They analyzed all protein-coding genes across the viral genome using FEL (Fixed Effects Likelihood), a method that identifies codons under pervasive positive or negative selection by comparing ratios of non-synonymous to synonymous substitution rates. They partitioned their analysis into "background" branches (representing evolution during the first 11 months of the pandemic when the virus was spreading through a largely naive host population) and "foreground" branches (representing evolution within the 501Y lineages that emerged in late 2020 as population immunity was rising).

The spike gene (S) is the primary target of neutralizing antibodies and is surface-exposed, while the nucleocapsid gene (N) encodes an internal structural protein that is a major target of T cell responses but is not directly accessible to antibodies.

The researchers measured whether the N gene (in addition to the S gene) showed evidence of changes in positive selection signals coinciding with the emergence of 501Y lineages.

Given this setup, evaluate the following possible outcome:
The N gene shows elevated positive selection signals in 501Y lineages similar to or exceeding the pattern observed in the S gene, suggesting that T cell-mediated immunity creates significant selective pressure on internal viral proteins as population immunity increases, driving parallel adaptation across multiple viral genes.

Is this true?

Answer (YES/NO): YES